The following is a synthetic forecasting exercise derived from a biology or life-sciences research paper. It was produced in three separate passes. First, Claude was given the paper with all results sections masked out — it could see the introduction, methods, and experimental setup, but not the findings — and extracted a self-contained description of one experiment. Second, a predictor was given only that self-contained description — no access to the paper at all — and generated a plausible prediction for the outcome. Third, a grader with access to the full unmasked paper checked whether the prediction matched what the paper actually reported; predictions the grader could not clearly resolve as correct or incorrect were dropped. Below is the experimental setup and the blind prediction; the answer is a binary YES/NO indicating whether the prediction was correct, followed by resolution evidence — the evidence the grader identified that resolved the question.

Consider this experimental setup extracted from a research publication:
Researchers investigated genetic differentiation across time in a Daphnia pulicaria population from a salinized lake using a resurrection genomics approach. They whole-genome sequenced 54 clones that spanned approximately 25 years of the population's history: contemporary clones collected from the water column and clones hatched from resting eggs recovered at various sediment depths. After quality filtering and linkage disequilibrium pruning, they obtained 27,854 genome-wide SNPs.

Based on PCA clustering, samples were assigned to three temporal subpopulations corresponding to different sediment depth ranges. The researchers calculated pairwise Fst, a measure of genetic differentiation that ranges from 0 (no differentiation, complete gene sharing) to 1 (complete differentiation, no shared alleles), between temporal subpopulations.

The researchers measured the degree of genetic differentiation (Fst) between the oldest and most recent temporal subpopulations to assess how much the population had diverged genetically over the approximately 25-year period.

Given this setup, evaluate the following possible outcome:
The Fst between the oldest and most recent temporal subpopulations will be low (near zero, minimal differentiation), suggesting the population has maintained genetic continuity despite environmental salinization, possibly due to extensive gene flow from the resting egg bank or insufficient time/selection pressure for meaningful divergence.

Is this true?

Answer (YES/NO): NO